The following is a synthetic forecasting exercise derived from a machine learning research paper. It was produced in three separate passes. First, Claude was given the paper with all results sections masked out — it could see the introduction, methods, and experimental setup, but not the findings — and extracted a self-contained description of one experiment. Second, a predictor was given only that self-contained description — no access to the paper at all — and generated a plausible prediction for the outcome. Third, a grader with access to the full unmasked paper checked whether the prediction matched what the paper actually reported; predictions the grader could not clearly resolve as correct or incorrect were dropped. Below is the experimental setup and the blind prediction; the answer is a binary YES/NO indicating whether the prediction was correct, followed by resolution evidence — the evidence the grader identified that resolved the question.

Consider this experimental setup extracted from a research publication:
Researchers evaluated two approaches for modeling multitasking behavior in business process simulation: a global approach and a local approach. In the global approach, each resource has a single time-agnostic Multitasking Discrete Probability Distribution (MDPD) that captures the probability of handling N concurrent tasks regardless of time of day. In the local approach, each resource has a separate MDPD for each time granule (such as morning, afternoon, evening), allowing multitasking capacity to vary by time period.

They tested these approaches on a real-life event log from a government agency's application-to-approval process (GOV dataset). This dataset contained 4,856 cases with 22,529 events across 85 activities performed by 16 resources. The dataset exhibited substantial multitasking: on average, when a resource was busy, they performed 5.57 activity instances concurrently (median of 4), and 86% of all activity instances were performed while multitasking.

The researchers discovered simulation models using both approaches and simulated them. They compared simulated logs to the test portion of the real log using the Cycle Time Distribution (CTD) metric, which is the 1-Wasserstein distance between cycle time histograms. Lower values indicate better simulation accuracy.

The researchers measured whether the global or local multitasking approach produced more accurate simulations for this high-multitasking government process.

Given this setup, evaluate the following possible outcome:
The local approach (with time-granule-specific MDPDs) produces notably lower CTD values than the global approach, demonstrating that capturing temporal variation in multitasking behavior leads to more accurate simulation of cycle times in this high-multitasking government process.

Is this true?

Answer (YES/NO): NO